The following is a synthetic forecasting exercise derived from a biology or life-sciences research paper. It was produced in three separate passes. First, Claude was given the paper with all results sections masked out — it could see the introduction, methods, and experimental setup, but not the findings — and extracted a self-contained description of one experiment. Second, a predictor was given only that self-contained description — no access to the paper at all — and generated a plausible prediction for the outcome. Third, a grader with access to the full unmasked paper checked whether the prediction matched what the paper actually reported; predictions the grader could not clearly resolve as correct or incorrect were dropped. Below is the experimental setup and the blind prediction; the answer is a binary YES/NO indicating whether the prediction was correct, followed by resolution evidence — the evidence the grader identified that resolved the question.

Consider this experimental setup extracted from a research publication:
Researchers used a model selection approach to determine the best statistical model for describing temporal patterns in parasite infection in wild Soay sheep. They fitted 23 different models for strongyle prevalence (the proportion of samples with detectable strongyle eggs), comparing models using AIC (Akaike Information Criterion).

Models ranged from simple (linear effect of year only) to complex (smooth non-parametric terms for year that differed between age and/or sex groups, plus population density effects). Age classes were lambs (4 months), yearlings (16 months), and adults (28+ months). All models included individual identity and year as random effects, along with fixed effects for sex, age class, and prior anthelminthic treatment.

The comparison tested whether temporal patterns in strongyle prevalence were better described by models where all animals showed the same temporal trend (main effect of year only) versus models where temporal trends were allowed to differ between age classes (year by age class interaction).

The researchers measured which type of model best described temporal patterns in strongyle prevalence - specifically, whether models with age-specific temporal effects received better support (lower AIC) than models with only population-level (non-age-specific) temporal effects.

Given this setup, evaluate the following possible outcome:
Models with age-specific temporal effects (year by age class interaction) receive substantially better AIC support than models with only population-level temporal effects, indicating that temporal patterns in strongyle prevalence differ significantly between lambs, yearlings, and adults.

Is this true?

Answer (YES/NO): YES